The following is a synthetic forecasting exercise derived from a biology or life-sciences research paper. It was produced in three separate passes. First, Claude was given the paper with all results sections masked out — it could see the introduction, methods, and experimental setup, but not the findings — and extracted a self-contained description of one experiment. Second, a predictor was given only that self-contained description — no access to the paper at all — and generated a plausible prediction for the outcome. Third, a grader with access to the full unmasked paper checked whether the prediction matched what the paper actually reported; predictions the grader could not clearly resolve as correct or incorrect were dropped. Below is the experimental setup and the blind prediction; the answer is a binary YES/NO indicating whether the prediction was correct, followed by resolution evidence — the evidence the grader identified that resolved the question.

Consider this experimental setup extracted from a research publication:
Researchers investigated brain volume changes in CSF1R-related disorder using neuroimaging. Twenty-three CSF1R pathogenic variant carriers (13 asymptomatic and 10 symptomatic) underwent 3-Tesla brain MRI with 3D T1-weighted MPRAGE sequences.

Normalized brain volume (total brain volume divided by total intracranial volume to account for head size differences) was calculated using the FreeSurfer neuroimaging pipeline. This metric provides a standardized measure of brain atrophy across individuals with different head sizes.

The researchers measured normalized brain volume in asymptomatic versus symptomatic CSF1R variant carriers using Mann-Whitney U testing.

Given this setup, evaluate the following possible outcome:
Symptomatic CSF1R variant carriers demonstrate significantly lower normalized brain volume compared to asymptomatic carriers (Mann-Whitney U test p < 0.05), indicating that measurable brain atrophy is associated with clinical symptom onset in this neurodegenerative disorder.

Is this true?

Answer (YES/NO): NO